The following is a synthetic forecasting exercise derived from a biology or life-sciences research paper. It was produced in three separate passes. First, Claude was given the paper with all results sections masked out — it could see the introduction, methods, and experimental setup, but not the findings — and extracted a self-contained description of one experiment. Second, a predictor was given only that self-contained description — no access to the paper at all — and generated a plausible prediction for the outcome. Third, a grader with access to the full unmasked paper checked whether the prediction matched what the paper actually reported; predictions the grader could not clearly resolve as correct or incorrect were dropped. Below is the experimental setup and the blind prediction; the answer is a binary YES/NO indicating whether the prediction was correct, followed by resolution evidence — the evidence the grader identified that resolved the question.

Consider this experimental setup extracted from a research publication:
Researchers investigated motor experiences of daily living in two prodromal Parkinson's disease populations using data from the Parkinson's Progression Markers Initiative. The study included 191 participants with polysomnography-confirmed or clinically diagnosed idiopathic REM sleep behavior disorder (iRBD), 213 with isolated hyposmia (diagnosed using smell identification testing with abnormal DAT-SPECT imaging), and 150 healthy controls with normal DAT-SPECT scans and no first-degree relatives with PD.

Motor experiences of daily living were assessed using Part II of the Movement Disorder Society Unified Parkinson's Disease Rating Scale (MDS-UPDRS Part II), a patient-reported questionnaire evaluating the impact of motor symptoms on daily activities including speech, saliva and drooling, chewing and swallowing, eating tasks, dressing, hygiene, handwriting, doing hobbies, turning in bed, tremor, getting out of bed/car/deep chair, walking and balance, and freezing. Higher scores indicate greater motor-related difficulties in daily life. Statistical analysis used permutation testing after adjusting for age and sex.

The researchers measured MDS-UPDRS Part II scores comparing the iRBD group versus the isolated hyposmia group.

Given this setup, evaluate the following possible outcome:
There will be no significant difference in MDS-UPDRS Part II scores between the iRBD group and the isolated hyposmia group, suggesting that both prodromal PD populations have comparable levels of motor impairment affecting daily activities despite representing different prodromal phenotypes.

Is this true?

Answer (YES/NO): YES